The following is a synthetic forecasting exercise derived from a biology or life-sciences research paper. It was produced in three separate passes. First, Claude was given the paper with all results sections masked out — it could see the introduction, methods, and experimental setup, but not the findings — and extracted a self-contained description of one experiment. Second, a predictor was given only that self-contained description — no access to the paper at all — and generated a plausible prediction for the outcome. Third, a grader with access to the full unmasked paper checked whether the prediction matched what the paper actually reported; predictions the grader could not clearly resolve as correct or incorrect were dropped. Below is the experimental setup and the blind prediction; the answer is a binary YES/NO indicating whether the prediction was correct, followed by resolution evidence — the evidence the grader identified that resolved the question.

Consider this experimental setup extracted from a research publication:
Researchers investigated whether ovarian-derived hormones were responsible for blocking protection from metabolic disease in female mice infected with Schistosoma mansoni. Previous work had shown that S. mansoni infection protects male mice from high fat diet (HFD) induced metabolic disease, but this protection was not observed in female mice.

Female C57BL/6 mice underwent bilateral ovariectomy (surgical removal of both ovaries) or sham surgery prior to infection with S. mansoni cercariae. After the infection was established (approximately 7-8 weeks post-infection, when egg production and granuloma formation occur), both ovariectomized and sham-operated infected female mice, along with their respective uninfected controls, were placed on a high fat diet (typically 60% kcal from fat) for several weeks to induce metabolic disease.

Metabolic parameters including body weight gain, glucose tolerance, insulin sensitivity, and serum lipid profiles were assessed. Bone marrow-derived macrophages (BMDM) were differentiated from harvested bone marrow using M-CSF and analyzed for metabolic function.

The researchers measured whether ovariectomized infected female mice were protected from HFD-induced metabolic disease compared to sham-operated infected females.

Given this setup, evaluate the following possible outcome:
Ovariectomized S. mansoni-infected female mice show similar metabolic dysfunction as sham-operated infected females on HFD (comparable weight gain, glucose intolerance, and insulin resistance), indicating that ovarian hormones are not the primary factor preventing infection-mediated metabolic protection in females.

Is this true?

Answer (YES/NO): NO